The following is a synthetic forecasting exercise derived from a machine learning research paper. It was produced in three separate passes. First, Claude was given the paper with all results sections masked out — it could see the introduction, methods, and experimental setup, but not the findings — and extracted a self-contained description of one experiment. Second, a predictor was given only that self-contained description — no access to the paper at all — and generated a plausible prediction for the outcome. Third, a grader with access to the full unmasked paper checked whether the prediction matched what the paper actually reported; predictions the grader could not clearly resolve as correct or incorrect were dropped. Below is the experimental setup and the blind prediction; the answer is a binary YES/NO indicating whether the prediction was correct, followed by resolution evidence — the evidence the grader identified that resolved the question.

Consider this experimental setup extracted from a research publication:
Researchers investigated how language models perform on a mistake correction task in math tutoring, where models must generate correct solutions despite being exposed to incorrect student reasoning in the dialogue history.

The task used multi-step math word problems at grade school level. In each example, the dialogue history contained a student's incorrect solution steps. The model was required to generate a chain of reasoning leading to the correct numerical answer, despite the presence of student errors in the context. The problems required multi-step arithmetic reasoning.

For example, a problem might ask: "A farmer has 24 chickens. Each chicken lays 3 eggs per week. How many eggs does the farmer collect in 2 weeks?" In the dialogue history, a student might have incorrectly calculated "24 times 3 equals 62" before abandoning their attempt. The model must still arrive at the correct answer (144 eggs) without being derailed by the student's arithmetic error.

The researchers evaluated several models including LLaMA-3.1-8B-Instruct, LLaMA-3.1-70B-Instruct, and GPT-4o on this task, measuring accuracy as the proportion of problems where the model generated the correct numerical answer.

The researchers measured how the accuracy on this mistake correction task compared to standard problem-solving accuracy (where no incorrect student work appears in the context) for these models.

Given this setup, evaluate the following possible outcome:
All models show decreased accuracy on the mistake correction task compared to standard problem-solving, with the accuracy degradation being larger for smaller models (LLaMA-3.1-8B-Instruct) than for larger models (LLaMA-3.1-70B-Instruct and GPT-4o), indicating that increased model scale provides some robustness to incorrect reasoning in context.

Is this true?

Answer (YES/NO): NO